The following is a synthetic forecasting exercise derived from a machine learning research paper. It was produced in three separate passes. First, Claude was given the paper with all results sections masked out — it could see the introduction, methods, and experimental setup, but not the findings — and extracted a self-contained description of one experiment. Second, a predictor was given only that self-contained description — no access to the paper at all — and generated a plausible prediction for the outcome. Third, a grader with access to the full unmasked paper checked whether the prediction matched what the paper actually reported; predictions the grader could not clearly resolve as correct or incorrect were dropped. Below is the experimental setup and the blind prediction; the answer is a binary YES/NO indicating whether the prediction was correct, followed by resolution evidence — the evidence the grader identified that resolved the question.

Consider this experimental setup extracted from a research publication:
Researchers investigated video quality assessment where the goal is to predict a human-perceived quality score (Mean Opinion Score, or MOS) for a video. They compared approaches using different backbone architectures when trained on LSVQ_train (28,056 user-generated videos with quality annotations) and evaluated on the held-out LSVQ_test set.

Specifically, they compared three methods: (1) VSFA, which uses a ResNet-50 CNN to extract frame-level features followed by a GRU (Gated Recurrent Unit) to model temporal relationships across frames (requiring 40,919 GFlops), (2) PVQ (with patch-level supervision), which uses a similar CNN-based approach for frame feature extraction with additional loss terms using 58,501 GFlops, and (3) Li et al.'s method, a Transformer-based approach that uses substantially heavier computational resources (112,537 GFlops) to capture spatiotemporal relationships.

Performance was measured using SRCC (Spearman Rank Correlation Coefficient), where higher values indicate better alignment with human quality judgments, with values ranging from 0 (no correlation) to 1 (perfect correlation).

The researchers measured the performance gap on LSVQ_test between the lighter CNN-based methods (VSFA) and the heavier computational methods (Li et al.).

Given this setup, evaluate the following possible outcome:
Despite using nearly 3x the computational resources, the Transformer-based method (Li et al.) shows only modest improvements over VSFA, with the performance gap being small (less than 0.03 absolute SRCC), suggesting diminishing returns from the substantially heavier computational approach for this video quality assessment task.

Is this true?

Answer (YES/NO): NO